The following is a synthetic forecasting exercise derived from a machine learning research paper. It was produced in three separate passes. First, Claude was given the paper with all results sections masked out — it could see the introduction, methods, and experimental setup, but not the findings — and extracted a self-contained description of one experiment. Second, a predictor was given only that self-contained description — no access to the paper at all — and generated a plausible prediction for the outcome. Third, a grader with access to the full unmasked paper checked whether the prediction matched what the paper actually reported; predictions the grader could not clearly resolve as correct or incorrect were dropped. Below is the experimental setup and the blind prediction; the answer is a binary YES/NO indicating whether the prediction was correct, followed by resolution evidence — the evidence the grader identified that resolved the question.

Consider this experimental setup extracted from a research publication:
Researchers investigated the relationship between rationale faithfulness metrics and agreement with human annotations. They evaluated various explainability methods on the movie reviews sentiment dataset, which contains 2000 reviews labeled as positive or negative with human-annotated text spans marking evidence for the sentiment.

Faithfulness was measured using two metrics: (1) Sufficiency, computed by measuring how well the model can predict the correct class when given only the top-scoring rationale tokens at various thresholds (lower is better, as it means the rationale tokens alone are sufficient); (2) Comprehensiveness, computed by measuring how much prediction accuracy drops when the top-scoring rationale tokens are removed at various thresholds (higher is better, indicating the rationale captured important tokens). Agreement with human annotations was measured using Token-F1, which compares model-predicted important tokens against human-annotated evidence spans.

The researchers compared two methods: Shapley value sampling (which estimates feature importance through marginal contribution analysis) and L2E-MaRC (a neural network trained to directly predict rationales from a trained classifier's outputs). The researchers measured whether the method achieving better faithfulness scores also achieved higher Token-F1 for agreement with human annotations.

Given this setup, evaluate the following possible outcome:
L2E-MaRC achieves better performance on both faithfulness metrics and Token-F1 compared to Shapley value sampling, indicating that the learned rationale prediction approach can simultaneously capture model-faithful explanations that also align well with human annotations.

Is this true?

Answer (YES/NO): NO